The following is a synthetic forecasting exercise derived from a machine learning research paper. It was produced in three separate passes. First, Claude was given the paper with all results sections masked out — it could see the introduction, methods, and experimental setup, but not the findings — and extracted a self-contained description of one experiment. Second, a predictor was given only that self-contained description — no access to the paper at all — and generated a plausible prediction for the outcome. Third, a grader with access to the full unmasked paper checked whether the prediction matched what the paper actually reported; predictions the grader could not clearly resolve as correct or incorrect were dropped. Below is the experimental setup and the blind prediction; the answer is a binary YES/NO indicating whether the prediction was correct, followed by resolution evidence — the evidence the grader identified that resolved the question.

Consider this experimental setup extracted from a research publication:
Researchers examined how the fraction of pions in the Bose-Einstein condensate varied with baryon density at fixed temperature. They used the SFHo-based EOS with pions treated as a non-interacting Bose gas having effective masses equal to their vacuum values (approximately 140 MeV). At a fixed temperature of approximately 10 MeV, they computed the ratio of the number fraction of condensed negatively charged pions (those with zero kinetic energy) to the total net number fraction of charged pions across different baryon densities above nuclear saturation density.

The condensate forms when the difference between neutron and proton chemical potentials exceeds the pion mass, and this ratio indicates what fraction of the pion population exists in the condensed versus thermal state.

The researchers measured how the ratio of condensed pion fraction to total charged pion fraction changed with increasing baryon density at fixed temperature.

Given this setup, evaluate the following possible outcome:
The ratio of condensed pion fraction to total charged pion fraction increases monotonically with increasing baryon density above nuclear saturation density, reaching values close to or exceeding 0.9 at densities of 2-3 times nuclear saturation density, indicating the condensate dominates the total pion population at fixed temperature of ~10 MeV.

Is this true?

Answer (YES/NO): YES